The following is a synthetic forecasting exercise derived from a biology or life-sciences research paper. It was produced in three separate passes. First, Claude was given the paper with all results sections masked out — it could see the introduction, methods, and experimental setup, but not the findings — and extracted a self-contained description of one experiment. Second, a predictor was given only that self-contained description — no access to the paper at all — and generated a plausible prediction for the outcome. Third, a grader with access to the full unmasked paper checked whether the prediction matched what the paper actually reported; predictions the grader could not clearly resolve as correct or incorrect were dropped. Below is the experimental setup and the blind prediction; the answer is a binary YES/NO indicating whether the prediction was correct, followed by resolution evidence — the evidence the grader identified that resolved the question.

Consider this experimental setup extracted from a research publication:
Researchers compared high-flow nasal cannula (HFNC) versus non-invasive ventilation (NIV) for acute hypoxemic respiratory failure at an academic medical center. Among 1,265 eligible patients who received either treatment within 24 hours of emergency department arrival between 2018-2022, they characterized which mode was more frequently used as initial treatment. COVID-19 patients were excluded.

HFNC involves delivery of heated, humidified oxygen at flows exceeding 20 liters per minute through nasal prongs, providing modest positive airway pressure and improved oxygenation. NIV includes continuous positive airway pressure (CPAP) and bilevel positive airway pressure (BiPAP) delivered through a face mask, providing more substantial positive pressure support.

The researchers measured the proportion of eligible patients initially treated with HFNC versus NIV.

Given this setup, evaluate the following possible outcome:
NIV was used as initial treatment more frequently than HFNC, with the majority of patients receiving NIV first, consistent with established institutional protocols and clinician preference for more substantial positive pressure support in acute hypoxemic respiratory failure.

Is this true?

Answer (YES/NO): NO